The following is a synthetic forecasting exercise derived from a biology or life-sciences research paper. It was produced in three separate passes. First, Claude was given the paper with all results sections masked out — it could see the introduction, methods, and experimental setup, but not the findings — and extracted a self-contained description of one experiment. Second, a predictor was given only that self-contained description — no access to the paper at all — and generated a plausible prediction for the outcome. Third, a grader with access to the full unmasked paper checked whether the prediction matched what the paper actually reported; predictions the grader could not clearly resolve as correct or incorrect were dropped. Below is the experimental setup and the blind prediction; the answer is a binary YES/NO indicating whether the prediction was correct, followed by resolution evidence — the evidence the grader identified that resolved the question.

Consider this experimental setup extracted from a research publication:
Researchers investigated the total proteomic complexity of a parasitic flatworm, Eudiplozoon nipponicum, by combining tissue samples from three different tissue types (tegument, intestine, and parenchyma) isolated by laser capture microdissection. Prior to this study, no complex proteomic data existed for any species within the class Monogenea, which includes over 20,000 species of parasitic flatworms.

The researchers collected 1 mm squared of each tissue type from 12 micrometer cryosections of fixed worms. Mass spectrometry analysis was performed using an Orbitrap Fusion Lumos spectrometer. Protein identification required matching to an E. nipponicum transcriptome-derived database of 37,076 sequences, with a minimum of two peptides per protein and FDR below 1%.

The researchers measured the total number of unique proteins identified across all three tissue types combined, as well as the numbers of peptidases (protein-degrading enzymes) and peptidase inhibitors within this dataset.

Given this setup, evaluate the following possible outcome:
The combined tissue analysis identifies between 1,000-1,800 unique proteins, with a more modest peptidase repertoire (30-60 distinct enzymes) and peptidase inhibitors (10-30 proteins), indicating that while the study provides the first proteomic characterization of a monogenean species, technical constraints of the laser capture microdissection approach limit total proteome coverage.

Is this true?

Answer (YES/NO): NO